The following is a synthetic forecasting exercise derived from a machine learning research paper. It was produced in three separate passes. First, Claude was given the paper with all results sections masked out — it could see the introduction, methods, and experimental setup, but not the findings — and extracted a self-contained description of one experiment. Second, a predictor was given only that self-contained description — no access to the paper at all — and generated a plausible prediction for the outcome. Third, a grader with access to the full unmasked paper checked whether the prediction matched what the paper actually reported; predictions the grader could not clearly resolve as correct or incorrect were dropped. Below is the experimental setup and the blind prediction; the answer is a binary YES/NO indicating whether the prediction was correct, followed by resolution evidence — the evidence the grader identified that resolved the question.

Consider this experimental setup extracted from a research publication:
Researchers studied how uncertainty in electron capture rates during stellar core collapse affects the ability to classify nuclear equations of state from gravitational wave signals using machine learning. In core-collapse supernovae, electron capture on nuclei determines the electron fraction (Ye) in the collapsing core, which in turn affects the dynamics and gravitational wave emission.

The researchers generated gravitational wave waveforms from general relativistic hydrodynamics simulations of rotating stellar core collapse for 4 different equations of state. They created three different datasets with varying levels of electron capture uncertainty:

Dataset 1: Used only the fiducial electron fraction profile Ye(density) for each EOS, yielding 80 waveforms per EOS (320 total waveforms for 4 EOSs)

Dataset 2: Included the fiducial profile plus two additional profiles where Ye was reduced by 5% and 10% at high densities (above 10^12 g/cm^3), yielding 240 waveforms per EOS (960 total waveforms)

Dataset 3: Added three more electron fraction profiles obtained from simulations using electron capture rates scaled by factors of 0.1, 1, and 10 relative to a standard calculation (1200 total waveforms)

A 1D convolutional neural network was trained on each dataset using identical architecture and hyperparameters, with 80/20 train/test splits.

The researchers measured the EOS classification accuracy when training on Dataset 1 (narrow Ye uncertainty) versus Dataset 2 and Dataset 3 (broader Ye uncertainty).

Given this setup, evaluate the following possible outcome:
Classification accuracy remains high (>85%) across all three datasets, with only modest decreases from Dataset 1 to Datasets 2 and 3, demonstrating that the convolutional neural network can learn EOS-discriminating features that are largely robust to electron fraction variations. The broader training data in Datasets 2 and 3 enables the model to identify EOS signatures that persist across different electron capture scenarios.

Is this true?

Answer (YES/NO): NO